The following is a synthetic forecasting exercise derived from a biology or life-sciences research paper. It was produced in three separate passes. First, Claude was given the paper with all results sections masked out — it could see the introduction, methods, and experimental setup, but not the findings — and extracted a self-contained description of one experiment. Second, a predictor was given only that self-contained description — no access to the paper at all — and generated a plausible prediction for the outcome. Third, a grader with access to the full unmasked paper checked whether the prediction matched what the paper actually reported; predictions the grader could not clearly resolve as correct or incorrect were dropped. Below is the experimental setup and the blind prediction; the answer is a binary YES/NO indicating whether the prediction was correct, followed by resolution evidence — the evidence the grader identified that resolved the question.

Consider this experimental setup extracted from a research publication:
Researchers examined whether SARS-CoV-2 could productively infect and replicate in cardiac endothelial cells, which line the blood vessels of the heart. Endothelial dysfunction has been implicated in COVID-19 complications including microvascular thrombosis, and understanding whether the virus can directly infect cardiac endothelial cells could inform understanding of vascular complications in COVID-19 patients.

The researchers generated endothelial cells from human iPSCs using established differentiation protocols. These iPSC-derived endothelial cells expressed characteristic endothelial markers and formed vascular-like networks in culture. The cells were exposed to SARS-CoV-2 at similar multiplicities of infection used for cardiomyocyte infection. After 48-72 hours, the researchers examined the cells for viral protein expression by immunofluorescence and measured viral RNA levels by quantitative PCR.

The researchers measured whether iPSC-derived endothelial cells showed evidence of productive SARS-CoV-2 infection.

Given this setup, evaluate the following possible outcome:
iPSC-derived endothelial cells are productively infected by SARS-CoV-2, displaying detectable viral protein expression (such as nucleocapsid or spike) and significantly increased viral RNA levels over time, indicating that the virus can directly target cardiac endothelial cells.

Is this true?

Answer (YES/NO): NO